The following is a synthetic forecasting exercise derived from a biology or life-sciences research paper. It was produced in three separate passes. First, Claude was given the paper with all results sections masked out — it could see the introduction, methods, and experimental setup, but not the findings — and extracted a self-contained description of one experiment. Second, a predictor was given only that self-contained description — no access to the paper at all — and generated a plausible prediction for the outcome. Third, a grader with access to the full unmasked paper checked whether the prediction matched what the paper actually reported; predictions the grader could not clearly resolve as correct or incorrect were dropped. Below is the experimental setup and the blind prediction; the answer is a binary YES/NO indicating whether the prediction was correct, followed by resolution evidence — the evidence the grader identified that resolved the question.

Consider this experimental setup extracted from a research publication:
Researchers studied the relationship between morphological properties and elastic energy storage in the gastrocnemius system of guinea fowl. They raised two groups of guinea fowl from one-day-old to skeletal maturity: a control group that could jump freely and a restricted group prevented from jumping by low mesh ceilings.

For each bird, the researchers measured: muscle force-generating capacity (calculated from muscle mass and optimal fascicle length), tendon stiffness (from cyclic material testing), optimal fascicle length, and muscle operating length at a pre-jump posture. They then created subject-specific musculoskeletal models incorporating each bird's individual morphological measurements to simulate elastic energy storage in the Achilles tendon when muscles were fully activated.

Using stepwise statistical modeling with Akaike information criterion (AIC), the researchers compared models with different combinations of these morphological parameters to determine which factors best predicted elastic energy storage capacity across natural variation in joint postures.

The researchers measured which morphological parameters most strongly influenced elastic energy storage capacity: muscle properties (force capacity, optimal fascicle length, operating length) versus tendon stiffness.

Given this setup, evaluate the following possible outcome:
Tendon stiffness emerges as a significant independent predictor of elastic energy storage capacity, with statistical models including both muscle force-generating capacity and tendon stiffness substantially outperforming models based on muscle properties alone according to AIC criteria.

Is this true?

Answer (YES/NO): NO